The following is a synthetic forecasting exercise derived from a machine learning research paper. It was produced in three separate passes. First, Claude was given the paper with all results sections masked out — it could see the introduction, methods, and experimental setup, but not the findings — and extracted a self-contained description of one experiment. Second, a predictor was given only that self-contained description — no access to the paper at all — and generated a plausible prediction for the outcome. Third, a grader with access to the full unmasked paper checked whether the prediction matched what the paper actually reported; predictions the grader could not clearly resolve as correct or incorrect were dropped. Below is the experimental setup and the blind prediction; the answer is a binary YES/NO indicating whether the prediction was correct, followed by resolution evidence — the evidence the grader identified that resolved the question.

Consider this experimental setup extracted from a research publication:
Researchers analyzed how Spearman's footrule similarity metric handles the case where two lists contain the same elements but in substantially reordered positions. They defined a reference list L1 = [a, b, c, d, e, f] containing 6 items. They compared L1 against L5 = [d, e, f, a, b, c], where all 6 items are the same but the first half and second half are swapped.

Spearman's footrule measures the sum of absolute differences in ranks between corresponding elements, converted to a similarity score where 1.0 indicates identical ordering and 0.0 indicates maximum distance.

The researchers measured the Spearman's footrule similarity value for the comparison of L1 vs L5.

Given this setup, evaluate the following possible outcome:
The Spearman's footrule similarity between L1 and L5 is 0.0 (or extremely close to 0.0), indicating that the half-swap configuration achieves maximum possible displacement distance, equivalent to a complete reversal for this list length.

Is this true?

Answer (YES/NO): YES